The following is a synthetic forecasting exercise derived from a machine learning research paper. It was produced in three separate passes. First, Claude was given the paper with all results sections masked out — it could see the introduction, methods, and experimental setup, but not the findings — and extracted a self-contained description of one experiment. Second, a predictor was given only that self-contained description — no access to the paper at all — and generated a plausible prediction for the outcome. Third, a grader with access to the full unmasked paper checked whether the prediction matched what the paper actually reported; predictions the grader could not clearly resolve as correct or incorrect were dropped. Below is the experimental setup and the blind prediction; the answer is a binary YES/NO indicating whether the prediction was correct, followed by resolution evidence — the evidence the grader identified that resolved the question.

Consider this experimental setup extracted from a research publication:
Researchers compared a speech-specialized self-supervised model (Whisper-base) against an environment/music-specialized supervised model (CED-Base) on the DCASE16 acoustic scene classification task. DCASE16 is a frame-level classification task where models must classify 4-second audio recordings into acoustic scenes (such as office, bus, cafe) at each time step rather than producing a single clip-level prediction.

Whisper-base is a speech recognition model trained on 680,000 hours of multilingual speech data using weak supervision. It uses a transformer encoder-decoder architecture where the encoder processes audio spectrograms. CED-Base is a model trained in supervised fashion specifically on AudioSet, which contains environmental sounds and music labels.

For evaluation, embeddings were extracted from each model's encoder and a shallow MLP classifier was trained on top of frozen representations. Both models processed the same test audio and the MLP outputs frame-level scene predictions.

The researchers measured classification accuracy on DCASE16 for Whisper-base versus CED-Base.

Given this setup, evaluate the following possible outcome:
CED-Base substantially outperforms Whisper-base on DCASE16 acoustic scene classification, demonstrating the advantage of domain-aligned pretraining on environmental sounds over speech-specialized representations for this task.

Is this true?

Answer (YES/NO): YES